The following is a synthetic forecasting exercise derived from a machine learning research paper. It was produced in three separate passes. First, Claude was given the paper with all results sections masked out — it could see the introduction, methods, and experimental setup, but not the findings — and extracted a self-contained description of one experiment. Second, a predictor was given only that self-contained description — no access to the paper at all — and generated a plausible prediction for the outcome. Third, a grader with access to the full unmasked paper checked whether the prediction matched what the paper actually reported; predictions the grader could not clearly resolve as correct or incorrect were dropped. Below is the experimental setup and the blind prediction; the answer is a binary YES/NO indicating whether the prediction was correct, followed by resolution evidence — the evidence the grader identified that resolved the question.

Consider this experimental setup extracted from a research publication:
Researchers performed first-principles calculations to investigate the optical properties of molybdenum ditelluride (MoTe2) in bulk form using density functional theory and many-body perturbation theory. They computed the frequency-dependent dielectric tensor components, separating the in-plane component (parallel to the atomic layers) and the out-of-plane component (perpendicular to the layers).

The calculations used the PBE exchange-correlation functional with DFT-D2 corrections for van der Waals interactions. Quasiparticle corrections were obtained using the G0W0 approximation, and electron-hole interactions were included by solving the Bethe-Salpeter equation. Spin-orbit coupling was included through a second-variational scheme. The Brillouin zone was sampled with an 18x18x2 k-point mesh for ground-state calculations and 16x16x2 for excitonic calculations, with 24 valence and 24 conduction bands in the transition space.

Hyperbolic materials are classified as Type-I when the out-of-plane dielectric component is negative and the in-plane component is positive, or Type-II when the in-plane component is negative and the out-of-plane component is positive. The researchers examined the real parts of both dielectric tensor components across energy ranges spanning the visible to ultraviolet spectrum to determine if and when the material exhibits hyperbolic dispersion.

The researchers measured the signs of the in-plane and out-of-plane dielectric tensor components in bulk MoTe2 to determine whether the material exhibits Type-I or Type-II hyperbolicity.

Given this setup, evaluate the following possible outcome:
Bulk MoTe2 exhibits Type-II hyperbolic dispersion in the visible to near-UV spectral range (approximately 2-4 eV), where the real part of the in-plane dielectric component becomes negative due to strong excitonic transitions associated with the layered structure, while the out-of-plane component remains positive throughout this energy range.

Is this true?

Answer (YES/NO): NO